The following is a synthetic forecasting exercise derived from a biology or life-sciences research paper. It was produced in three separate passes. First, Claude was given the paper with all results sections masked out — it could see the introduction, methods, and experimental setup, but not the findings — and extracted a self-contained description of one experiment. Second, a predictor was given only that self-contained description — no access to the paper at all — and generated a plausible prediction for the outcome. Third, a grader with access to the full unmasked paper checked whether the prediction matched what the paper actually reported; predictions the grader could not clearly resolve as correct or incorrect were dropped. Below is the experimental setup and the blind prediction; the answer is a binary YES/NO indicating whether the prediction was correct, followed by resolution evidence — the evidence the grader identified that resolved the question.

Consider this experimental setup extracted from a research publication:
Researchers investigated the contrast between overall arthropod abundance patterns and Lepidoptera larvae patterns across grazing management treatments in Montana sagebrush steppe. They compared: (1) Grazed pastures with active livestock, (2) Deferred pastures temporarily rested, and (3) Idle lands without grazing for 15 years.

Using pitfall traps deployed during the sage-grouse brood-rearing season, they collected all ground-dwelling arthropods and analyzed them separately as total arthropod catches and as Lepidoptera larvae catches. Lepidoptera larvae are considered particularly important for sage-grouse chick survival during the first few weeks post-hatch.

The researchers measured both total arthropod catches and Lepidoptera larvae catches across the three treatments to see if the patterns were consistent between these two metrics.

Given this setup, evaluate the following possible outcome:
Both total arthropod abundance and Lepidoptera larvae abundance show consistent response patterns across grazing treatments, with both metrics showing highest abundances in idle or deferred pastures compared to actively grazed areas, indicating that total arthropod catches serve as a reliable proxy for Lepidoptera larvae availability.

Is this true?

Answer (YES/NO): NO